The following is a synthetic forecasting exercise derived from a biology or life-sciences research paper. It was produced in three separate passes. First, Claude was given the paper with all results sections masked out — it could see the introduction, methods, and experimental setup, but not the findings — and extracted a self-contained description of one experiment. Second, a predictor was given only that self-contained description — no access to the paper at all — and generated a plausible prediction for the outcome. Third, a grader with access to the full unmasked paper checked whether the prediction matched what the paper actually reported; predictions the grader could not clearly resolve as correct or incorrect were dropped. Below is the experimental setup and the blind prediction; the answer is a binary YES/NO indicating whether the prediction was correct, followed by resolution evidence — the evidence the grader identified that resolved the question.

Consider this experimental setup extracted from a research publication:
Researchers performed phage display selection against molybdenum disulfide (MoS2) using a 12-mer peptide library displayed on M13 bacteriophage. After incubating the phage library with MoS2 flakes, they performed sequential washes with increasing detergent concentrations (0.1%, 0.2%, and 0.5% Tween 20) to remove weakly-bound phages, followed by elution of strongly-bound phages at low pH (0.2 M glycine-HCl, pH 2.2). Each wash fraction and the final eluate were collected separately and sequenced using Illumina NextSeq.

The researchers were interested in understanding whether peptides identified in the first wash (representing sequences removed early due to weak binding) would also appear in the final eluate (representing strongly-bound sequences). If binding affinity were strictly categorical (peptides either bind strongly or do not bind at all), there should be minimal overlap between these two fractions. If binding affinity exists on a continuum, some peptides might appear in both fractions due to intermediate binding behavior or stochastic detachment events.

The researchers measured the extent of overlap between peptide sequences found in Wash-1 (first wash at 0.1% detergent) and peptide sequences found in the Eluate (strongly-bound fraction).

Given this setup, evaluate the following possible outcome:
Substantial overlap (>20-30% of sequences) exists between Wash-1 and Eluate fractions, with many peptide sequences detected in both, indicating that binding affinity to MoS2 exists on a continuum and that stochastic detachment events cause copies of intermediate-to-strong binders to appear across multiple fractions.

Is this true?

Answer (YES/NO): YES